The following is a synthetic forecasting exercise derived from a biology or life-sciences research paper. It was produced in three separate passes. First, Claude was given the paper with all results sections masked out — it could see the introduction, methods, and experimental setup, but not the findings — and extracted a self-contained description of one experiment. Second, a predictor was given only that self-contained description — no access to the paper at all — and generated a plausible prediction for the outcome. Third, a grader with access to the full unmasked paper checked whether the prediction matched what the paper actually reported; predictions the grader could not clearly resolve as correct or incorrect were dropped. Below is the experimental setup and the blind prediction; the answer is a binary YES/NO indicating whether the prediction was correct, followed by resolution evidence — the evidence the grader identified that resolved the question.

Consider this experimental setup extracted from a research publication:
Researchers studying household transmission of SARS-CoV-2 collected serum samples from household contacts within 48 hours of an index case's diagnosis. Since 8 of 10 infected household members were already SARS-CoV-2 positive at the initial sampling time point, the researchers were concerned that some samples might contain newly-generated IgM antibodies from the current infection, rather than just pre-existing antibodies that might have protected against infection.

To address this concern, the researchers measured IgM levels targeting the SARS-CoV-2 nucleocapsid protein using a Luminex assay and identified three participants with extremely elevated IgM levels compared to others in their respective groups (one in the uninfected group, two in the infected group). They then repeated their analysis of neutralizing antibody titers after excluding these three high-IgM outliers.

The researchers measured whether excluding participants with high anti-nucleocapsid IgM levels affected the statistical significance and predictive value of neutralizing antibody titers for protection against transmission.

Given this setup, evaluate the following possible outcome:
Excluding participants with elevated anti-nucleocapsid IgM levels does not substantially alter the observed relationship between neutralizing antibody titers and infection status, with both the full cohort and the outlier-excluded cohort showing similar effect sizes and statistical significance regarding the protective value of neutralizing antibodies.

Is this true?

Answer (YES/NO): NO